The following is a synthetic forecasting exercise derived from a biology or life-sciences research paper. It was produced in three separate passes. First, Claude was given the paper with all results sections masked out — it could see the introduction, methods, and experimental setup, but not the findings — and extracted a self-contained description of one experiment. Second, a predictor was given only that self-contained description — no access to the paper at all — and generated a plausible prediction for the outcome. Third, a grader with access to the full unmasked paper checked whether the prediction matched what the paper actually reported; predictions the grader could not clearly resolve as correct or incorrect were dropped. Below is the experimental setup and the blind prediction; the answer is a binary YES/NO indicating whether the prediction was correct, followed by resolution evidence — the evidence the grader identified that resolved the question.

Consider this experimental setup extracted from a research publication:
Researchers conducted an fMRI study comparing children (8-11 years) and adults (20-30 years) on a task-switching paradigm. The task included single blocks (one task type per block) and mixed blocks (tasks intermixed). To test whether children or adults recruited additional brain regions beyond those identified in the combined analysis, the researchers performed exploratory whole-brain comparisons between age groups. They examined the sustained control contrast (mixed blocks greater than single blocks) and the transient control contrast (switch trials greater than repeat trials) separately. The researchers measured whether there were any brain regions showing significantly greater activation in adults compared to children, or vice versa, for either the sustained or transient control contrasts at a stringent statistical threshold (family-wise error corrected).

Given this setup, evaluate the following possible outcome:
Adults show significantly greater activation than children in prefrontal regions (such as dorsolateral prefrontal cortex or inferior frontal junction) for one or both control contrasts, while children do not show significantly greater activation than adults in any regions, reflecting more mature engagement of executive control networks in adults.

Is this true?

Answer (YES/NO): YES